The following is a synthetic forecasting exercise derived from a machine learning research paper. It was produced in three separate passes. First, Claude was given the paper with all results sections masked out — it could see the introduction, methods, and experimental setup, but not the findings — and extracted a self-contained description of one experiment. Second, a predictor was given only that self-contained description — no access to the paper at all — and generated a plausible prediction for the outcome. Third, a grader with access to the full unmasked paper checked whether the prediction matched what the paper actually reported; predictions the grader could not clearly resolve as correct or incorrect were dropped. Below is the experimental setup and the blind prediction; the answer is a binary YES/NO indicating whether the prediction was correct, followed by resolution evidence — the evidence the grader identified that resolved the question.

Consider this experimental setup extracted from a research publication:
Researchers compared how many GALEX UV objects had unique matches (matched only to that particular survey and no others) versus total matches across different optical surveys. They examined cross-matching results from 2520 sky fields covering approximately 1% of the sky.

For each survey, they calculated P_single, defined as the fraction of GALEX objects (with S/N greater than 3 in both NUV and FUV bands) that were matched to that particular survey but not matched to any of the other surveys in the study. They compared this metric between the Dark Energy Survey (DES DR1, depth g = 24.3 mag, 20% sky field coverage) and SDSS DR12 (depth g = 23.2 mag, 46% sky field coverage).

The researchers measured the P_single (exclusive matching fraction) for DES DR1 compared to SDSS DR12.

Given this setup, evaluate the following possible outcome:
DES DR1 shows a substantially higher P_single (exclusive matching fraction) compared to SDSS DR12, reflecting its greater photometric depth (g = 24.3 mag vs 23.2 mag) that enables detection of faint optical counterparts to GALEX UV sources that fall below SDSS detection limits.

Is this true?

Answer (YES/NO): YES